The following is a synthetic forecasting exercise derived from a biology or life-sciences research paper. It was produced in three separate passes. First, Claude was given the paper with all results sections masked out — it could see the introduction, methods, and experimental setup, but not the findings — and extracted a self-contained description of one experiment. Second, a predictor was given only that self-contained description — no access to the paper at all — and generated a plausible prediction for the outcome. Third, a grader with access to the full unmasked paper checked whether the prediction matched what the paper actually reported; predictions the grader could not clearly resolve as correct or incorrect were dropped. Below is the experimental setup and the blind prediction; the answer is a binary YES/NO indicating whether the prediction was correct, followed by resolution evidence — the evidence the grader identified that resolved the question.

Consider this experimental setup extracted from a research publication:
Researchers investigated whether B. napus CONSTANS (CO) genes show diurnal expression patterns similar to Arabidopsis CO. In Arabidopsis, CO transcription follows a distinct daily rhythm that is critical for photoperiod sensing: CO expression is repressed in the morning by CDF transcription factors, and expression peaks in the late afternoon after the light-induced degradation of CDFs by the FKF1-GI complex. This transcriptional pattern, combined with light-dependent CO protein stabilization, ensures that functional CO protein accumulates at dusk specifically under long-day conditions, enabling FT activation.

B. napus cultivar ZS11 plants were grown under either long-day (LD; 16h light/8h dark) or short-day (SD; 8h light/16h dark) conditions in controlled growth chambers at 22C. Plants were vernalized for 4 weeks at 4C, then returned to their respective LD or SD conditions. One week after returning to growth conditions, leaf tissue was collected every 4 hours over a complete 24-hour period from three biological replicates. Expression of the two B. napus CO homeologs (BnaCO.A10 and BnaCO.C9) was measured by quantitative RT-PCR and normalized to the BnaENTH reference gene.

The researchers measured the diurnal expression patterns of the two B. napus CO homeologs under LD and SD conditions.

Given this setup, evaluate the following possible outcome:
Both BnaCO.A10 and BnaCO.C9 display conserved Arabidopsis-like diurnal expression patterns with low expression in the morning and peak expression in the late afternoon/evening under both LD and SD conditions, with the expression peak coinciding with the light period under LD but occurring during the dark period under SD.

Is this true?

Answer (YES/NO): NO